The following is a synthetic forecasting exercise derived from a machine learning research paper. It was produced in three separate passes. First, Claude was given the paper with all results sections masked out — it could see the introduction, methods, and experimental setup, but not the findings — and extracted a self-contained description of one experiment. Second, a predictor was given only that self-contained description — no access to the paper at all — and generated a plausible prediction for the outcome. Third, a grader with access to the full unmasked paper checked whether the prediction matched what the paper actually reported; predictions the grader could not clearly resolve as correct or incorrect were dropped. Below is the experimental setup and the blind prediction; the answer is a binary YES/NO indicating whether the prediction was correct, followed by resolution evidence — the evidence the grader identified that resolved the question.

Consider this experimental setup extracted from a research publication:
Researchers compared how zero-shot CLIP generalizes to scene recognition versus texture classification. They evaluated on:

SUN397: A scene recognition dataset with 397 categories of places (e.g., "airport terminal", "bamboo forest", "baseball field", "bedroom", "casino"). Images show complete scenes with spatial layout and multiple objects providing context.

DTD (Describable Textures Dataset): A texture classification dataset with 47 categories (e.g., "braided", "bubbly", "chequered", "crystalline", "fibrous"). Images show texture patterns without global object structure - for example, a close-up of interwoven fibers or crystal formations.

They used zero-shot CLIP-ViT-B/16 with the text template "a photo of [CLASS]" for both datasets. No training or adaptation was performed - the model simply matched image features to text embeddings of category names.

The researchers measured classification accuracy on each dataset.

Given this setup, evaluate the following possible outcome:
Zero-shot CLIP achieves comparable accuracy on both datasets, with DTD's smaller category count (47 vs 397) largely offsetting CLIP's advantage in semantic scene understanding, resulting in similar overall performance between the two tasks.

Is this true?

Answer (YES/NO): NO